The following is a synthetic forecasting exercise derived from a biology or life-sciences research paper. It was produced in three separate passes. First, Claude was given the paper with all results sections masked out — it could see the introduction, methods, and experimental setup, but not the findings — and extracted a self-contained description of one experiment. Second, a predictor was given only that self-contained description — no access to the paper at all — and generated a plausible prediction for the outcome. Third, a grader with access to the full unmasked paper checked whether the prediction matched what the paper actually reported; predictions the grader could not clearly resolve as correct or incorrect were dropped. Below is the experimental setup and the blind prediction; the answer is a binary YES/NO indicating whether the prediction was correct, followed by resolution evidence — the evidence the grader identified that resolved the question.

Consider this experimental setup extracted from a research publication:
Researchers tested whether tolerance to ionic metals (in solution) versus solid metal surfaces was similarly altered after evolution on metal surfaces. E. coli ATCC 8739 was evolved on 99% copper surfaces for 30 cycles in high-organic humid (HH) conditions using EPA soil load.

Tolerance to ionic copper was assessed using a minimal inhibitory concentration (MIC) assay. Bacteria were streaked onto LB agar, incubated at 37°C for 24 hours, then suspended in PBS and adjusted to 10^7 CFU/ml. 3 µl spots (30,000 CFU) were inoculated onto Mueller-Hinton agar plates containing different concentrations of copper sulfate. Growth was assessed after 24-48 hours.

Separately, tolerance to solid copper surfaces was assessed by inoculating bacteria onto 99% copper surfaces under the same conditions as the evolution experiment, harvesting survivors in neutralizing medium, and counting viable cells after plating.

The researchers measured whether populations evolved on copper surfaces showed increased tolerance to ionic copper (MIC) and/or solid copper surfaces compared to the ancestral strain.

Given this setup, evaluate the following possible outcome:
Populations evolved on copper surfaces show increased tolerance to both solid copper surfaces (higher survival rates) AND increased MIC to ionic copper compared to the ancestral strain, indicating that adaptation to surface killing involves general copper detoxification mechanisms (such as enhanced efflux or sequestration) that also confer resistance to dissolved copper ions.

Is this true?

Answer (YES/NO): NO